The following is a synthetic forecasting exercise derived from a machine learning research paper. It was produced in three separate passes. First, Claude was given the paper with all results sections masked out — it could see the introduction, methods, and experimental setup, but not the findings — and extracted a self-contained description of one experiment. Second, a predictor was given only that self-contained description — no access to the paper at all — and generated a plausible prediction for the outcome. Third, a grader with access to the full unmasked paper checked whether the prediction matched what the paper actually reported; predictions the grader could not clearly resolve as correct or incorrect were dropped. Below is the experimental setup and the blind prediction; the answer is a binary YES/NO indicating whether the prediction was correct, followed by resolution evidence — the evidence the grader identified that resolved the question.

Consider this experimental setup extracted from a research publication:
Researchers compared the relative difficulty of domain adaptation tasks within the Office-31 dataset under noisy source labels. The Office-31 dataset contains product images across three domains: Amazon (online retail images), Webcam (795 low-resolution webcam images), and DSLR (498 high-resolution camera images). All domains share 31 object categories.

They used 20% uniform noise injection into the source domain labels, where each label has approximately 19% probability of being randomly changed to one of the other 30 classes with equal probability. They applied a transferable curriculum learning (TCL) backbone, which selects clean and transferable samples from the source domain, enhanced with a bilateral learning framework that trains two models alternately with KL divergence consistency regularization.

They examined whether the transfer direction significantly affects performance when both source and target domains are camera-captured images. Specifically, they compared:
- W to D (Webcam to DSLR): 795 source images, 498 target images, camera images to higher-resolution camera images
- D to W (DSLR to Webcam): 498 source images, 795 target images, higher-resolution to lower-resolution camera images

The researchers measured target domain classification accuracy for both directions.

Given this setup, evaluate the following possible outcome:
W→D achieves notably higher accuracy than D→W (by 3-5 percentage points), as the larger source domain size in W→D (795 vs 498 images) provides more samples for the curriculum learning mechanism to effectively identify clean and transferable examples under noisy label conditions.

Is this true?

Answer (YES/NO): NO